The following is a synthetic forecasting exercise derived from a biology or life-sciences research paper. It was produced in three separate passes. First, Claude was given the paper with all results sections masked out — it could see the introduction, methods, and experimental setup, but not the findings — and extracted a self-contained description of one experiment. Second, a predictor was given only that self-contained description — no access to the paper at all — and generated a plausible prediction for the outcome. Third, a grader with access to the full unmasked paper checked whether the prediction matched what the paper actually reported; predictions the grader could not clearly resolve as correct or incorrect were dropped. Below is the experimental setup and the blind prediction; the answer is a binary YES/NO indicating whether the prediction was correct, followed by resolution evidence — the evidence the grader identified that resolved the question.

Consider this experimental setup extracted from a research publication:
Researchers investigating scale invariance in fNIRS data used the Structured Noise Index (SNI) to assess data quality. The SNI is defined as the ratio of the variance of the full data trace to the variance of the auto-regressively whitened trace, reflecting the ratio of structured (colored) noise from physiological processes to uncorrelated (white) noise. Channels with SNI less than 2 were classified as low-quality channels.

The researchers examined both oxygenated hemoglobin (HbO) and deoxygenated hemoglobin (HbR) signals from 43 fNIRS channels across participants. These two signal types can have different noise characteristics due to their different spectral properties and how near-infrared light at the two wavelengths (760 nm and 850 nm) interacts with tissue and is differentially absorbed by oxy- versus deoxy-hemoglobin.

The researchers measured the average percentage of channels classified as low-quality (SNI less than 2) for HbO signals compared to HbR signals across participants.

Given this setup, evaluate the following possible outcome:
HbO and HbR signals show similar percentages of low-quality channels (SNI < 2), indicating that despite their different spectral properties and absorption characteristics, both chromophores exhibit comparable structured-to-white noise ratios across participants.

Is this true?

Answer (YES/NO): NO